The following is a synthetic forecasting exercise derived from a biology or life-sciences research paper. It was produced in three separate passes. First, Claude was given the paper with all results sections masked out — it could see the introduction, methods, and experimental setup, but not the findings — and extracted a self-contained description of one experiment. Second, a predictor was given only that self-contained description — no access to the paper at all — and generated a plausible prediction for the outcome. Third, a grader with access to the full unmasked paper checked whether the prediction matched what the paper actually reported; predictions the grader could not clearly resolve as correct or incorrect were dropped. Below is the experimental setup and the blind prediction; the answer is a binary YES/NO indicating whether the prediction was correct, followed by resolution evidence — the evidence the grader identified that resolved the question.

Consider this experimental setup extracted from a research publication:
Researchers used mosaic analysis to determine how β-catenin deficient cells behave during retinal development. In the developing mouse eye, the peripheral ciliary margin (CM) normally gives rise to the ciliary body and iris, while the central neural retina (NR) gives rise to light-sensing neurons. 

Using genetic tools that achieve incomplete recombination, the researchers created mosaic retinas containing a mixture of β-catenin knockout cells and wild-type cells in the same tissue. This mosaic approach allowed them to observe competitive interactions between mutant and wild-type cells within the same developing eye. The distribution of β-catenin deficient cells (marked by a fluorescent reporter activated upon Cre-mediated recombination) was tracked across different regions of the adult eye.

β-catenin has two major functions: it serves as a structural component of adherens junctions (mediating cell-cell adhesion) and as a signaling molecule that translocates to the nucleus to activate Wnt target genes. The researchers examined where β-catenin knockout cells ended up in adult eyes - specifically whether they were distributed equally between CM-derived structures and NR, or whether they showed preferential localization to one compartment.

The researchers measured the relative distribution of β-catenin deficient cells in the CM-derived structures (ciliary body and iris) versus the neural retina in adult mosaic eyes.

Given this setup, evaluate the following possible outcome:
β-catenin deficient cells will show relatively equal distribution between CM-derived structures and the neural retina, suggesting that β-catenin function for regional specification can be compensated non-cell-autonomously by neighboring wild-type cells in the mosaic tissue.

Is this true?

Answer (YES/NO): NO